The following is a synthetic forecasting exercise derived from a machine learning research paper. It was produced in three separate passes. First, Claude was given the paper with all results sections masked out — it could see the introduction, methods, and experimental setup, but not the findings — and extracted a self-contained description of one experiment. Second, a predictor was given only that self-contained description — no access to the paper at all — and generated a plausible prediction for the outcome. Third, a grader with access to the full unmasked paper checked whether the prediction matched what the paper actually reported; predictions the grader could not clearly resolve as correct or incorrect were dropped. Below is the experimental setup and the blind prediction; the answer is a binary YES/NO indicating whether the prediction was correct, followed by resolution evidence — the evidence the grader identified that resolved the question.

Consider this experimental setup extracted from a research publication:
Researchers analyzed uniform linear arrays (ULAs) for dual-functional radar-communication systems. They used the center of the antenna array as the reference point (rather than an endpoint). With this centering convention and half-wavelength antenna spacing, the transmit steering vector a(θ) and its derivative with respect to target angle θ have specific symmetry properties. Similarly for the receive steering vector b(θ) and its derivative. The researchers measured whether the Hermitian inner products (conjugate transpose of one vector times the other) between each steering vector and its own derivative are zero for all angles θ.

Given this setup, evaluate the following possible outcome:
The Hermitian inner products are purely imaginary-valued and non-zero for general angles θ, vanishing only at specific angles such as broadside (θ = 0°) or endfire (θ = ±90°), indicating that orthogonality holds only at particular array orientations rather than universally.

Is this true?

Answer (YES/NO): NO